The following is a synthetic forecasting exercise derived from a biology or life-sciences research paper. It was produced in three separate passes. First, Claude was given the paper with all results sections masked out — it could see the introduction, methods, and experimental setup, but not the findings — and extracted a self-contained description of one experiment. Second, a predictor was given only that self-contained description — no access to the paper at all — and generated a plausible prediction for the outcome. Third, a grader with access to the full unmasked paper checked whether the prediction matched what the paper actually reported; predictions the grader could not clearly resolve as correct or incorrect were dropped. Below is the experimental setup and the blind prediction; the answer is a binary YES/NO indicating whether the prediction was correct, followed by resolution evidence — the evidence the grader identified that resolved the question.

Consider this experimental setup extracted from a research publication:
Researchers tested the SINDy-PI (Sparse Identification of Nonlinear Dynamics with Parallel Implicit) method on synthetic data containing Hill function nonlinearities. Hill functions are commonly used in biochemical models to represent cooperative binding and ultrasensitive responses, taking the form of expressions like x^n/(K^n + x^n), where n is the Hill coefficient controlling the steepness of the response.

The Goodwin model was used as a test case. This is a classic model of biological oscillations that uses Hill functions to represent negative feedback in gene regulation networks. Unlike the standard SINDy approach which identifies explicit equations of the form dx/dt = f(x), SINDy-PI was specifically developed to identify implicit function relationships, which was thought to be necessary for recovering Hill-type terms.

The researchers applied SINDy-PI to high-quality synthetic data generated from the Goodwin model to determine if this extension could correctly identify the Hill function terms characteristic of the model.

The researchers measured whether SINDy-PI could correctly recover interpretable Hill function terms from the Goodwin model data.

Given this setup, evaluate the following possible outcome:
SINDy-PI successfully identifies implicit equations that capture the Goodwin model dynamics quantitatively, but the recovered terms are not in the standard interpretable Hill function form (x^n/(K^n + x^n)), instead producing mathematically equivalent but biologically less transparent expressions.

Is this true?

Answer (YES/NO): NO